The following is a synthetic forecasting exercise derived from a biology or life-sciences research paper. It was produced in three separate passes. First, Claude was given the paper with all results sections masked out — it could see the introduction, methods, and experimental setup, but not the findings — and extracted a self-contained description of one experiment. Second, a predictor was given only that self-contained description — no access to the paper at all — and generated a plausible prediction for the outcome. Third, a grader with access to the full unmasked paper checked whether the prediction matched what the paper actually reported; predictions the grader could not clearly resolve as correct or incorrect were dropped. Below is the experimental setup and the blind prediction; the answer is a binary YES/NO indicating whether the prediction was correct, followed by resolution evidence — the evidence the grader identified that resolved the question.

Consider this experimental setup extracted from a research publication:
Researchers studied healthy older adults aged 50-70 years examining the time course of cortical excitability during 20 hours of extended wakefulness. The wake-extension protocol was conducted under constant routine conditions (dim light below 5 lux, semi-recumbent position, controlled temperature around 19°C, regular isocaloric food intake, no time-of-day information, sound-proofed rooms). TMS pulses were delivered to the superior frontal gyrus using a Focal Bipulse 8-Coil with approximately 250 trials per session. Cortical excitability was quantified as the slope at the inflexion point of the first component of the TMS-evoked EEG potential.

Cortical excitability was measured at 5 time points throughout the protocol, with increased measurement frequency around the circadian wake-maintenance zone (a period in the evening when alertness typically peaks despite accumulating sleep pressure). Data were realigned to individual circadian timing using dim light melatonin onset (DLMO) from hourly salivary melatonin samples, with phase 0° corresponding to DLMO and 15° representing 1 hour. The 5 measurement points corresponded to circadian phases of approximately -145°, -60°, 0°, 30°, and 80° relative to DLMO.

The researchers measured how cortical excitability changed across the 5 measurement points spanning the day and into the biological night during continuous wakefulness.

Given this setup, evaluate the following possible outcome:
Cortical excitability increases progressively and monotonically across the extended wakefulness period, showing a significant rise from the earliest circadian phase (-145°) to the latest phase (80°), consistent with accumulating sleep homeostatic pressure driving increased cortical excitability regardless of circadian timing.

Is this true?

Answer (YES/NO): NO